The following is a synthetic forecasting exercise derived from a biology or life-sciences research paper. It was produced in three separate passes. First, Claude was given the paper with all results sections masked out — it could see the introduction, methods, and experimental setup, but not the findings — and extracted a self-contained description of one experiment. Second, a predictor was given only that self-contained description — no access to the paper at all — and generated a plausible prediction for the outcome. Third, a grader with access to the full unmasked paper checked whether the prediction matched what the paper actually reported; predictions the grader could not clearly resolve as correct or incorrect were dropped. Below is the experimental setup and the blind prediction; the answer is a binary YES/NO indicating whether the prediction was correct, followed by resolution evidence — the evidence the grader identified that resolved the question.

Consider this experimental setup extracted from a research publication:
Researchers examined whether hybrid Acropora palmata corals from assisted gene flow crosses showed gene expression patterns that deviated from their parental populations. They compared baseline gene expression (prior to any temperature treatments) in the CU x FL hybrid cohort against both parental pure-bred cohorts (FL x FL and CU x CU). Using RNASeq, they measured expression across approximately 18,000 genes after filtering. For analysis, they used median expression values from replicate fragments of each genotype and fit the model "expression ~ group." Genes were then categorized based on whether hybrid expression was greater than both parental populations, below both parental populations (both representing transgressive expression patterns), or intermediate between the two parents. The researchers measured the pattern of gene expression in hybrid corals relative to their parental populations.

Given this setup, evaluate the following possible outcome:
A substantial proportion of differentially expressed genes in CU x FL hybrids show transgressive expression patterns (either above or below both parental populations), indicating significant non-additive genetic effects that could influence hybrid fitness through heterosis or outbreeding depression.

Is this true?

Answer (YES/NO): YES